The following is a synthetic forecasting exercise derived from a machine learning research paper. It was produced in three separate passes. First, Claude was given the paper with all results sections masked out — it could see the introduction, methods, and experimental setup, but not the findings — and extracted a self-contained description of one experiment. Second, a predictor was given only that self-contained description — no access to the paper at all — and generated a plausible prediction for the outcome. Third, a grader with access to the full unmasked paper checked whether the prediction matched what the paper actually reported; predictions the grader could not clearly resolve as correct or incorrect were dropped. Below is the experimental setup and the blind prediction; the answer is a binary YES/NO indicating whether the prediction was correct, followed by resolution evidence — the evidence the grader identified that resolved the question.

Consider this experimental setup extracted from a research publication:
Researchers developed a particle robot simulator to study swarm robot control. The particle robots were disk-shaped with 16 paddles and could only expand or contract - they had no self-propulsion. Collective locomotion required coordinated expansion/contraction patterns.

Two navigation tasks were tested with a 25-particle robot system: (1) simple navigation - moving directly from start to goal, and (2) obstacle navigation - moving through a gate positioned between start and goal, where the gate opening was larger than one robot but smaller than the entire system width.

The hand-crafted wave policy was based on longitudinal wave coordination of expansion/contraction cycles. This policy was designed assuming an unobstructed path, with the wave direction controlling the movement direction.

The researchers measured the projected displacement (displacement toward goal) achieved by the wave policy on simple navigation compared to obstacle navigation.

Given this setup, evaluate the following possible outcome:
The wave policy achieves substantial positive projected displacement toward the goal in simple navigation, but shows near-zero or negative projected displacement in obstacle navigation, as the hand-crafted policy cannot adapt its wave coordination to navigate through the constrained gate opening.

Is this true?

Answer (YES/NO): NO